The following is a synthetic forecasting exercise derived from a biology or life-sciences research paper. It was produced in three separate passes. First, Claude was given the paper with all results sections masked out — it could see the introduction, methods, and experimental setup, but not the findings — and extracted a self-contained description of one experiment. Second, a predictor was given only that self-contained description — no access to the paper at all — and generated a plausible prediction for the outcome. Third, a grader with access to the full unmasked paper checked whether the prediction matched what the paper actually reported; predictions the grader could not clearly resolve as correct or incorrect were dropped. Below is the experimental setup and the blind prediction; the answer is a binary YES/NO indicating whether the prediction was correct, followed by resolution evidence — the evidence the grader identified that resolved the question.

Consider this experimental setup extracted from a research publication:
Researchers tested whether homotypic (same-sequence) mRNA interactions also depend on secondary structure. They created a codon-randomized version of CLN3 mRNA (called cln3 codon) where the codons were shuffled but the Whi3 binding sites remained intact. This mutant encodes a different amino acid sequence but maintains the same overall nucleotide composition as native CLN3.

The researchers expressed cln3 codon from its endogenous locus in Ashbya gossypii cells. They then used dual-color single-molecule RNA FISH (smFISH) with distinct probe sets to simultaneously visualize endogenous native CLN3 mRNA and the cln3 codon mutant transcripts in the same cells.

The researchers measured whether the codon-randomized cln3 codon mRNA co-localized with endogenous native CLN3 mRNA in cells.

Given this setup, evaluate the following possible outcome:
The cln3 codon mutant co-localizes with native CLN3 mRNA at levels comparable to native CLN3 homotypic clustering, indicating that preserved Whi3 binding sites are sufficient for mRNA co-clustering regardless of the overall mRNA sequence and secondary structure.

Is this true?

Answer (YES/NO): NO